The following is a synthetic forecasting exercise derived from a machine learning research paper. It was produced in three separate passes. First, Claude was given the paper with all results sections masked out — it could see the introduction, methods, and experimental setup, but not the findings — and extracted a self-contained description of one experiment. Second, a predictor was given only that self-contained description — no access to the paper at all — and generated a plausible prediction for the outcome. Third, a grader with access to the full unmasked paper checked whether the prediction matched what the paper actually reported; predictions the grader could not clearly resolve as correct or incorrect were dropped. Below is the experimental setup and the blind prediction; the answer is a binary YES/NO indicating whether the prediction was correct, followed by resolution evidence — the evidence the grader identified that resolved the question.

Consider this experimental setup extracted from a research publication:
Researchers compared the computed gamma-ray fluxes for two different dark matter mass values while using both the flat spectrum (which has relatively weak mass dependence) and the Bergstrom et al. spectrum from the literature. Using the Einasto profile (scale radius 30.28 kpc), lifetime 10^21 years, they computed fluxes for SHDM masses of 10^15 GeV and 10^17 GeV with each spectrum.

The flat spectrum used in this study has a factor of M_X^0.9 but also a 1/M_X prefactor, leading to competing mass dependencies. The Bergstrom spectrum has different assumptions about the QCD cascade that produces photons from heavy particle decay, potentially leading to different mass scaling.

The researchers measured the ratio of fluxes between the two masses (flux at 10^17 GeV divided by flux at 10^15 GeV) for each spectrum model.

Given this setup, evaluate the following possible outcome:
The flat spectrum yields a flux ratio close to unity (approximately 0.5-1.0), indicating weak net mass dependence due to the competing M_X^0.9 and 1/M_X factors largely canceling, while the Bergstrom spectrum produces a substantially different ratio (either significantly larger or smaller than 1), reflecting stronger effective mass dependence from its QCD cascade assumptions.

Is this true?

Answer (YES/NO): NO